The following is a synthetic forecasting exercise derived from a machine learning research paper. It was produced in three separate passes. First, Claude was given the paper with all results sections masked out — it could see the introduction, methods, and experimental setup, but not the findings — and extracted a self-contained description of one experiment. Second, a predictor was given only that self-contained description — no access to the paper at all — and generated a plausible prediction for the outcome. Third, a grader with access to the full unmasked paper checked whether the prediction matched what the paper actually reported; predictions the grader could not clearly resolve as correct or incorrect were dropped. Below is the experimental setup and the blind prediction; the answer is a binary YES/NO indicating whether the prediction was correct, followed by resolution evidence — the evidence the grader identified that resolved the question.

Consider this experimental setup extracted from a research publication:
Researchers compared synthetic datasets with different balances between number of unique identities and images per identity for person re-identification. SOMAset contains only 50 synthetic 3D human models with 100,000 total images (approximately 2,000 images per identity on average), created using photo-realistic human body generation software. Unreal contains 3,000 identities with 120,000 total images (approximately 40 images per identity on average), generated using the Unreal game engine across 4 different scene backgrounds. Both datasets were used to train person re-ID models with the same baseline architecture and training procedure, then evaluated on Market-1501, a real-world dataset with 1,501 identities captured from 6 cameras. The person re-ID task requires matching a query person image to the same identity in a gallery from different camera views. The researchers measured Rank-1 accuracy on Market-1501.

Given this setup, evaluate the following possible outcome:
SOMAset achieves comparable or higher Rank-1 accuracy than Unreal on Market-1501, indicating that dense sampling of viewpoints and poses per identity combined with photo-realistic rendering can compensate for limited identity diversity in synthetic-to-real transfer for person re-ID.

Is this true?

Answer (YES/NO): NO